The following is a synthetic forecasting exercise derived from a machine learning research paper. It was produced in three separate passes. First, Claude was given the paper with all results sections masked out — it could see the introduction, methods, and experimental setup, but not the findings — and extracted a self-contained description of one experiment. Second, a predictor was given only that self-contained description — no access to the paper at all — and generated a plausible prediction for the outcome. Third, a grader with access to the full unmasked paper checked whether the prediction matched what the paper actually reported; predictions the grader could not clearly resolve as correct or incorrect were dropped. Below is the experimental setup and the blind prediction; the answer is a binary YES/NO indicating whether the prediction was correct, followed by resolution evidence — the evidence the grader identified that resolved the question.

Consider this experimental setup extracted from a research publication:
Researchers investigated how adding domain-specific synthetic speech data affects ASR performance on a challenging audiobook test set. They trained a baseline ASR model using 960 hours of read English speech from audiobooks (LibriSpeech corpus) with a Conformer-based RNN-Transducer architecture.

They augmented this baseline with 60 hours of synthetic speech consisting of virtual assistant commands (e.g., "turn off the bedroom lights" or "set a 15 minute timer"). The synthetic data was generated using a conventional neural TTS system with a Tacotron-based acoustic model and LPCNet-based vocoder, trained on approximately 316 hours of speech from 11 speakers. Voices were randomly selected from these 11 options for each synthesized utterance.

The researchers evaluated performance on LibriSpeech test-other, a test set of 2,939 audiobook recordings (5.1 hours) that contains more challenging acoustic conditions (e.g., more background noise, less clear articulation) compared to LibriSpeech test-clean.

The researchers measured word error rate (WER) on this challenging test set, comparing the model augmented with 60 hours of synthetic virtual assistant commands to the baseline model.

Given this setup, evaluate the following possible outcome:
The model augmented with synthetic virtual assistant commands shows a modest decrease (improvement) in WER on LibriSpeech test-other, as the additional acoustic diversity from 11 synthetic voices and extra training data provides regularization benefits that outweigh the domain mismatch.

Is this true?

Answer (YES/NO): YES